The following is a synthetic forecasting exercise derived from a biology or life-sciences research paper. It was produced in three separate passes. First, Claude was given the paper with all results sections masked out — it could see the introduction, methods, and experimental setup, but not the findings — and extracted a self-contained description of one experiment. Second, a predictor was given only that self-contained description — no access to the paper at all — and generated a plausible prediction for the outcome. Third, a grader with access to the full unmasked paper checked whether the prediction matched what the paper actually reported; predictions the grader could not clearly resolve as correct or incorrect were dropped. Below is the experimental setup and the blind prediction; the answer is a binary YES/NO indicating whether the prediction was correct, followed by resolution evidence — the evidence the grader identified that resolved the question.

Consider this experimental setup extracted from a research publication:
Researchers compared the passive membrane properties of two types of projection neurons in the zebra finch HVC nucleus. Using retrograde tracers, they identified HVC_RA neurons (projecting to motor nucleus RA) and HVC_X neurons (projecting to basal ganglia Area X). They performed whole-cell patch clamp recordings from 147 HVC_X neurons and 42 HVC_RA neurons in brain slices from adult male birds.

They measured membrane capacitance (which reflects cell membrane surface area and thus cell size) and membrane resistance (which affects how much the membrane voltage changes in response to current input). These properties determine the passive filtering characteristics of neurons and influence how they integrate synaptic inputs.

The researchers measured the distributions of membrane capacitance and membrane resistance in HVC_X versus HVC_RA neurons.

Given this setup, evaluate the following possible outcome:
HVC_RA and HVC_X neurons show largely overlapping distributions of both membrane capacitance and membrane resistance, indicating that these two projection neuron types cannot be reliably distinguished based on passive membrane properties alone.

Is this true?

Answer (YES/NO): NO